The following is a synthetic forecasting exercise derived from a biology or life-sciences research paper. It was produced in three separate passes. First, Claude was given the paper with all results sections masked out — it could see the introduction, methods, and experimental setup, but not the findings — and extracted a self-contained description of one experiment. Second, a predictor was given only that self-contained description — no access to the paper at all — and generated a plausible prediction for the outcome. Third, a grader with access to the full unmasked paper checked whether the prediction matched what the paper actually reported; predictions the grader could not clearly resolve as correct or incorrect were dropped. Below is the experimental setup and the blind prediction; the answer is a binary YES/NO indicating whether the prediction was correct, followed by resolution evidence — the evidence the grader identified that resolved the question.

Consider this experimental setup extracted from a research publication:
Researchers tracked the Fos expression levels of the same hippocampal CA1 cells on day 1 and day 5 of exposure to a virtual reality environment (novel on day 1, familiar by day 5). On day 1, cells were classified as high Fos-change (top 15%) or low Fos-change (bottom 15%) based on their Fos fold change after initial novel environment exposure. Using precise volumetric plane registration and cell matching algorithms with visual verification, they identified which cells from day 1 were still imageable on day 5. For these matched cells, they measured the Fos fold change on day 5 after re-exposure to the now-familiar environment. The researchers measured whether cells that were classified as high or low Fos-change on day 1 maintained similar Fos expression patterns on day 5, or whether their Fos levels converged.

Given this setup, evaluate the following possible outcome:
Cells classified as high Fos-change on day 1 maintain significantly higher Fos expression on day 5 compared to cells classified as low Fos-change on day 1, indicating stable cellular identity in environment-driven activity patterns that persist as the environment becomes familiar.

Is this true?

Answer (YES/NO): YES